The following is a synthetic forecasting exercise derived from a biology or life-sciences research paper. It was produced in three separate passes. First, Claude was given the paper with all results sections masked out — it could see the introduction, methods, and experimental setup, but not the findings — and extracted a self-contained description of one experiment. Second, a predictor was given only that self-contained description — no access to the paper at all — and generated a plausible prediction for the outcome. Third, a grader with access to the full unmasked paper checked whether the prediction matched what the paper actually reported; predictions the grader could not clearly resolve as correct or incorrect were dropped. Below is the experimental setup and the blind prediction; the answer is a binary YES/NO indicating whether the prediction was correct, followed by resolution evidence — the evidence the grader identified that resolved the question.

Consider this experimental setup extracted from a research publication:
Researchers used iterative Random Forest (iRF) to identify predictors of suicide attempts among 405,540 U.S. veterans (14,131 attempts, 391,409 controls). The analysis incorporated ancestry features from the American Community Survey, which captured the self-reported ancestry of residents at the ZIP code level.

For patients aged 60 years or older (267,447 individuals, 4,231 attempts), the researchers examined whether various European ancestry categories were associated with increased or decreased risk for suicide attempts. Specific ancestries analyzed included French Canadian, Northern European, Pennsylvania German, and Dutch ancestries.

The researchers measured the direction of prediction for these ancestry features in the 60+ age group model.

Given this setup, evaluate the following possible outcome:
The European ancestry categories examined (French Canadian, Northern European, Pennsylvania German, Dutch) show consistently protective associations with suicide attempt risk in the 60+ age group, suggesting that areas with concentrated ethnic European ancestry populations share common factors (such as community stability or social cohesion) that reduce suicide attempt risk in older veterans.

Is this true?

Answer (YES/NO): NO